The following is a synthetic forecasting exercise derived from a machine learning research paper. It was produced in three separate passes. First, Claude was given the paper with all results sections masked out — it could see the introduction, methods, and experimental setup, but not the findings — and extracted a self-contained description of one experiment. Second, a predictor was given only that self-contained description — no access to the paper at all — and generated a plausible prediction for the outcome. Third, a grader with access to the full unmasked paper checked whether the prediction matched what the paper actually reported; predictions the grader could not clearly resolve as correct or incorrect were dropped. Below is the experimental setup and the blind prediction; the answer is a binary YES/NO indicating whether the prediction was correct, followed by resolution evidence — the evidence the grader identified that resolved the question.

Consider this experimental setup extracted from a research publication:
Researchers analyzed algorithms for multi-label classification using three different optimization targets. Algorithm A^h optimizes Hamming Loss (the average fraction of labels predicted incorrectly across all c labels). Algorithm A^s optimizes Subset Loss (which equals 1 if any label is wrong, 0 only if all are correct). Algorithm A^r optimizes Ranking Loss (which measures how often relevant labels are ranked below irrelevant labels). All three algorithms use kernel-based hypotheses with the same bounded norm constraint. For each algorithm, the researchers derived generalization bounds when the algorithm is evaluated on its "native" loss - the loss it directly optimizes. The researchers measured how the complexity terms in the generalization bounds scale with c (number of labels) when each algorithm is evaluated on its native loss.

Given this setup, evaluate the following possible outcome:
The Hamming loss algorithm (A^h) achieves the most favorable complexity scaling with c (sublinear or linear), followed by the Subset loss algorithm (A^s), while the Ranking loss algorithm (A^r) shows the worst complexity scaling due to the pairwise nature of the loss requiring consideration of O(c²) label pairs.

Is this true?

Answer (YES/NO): NO